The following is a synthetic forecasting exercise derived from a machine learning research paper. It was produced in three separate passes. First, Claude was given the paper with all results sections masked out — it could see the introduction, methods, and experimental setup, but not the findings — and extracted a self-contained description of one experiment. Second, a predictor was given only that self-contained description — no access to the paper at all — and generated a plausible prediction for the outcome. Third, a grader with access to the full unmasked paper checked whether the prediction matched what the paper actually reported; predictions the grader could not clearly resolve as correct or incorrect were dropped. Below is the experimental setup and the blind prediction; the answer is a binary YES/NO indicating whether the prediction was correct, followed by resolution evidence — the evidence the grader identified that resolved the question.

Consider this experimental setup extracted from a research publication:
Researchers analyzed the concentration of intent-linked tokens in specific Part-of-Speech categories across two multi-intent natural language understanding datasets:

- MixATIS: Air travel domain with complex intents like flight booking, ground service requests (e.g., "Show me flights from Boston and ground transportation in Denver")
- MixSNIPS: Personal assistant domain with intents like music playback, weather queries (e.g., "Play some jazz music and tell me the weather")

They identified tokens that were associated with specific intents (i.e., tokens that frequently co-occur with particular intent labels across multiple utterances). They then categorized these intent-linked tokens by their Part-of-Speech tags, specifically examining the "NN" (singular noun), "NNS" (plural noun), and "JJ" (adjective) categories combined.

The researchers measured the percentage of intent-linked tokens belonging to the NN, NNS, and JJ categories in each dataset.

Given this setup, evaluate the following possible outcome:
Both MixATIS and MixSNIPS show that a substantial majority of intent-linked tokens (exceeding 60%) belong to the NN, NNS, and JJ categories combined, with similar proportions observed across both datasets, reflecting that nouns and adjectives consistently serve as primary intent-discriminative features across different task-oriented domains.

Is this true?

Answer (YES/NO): NO